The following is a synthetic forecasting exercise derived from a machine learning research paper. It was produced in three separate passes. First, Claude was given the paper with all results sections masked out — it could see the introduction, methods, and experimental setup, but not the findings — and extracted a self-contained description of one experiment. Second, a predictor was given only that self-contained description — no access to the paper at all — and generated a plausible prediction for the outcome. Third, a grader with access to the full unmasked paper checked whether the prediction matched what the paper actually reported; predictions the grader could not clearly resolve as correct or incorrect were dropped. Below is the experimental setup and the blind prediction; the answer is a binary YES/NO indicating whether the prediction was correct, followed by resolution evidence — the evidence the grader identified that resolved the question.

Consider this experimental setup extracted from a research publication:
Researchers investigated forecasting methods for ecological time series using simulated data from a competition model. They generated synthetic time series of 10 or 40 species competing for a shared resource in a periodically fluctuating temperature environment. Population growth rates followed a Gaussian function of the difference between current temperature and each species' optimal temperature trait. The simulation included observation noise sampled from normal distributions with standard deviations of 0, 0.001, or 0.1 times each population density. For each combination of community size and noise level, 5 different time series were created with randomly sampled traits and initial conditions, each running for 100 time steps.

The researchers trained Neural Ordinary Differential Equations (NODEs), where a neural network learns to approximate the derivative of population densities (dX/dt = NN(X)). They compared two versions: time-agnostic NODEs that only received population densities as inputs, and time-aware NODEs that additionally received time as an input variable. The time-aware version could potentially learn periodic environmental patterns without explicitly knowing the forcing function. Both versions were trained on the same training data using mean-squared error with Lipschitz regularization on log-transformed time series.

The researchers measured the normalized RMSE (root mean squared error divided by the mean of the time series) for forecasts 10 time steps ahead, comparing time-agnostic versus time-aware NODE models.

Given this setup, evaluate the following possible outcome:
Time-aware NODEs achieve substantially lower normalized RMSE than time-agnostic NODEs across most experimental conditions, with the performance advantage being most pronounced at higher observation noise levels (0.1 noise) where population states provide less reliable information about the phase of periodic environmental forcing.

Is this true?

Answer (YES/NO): NO